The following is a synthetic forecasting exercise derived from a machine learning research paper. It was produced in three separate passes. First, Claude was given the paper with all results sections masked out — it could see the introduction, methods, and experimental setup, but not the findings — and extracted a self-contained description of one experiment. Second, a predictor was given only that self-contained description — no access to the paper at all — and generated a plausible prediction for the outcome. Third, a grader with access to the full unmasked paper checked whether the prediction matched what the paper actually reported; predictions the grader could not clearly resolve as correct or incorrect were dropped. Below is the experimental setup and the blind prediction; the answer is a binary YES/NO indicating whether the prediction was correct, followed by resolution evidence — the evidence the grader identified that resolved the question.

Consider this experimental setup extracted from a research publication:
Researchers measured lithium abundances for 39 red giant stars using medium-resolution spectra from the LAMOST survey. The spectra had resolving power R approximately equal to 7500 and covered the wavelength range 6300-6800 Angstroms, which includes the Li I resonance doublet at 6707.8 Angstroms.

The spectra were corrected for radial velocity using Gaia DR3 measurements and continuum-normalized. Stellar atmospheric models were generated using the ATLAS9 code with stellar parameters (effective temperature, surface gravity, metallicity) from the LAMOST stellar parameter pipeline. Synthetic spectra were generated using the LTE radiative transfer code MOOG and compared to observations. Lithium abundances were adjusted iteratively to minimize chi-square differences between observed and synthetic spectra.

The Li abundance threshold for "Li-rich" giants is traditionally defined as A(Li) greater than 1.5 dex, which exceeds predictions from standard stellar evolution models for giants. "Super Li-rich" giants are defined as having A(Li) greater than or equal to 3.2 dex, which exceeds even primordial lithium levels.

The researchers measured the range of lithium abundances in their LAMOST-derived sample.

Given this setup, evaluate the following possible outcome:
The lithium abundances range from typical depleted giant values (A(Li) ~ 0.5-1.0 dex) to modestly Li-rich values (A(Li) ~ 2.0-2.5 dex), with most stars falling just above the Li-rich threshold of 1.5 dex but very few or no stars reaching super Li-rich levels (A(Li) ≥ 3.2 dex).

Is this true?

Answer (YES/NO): NO